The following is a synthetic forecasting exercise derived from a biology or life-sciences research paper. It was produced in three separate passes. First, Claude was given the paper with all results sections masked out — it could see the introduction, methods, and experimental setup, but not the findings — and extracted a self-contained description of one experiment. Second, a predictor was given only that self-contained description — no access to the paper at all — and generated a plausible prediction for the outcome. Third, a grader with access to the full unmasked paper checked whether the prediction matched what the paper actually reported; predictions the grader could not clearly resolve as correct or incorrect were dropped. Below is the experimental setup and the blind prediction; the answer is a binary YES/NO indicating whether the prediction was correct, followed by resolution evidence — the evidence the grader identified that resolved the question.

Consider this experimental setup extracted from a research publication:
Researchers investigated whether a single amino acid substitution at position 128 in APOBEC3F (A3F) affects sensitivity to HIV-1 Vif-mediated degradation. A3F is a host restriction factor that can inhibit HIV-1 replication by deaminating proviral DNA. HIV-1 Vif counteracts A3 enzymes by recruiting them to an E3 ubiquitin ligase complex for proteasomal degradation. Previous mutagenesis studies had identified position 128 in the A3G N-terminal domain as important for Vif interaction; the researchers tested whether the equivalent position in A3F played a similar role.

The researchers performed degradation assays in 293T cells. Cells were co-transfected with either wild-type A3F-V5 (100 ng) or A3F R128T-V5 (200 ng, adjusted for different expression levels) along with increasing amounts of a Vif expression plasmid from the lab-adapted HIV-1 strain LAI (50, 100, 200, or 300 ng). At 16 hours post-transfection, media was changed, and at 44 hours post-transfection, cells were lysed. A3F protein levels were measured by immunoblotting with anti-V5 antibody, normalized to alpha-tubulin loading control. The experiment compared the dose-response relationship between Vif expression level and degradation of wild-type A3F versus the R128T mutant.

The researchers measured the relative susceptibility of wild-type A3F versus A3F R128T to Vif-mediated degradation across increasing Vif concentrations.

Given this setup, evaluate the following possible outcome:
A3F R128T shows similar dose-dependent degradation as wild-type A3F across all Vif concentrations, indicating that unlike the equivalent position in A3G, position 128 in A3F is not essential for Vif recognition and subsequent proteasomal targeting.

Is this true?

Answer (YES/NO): NO